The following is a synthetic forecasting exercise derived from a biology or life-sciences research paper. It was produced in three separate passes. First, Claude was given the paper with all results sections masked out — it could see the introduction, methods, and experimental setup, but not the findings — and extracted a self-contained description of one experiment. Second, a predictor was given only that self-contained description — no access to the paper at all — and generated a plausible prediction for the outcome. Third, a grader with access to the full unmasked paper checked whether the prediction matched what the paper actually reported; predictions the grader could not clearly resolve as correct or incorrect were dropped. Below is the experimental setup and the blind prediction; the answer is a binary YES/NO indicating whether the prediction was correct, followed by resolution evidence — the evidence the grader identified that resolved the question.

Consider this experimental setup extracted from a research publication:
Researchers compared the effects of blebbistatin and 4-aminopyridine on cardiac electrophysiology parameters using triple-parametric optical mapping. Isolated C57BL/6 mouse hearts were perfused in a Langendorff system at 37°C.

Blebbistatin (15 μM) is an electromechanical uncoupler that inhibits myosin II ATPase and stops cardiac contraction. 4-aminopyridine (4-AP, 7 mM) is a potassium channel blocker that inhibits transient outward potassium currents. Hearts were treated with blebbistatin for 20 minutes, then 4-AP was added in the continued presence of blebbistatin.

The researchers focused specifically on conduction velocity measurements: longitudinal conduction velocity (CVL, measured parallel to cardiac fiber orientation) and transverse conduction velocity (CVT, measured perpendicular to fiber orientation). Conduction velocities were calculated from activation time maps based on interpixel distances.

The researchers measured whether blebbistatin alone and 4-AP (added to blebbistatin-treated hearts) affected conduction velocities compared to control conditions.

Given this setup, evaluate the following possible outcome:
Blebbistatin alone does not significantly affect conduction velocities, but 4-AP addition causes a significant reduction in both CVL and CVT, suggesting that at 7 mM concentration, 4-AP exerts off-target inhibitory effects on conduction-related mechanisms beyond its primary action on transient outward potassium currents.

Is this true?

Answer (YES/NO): NO